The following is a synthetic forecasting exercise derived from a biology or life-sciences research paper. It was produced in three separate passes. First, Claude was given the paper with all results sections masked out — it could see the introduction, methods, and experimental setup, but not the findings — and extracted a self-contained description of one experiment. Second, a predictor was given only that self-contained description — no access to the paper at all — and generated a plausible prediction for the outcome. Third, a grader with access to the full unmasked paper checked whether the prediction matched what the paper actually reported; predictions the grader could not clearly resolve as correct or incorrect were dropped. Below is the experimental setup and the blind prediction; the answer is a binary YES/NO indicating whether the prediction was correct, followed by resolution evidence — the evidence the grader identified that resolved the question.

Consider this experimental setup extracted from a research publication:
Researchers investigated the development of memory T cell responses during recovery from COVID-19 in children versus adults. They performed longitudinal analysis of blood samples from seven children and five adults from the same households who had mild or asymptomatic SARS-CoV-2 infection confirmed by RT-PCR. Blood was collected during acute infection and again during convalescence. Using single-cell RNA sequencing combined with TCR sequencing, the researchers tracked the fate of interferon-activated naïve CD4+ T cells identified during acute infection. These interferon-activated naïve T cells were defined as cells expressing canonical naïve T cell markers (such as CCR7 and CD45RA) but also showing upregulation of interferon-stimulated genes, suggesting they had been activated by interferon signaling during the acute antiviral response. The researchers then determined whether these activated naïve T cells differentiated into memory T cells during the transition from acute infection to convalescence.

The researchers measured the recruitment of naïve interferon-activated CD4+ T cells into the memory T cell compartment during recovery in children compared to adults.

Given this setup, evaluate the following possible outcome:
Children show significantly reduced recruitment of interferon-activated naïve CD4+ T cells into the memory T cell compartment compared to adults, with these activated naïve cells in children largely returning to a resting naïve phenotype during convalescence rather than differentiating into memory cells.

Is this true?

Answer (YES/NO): YES